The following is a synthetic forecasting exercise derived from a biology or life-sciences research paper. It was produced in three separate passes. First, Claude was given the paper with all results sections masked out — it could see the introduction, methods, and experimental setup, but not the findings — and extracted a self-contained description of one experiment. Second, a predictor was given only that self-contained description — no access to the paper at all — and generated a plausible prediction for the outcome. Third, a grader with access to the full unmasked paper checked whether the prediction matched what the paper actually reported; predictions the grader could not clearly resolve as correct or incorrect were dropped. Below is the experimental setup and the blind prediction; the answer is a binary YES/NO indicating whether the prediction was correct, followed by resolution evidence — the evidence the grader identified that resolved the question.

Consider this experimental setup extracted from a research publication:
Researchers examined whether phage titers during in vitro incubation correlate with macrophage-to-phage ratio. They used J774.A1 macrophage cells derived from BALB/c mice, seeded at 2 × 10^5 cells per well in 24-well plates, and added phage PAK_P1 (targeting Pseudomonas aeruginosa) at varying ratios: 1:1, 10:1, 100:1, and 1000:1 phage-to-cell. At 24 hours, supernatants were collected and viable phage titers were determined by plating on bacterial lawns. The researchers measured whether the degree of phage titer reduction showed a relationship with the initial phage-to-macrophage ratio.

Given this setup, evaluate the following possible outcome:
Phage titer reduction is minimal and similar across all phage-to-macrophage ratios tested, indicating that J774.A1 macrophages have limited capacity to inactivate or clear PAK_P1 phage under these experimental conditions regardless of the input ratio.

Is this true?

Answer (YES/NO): YES